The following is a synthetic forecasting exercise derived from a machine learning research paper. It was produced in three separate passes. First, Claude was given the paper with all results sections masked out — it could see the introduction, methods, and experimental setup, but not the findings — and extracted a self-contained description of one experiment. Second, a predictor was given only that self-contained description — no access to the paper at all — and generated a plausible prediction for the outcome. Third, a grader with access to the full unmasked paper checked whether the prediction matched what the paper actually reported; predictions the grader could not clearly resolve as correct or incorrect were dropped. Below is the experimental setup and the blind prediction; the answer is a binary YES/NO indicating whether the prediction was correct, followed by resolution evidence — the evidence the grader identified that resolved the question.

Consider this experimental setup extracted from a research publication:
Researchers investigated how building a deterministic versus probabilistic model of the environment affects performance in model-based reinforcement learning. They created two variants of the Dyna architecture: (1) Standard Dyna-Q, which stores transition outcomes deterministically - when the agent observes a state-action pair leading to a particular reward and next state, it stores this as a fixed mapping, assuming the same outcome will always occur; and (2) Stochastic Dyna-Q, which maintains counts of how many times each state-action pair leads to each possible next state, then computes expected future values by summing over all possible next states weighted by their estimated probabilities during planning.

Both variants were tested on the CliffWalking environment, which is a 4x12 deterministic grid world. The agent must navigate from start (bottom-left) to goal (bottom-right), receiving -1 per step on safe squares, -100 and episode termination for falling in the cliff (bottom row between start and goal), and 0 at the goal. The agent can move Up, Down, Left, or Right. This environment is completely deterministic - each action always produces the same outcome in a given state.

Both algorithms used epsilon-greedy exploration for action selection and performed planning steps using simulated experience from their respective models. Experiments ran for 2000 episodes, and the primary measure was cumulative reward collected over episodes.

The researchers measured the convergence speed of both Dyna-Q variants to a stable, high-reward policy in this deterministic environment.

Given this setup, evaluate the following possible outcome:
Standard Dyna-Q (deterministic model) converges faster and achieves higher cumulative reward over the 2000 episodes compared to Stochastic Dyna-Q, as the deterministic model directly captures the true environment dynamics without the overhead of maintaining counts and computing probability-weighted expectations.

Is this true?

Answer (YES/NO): YES